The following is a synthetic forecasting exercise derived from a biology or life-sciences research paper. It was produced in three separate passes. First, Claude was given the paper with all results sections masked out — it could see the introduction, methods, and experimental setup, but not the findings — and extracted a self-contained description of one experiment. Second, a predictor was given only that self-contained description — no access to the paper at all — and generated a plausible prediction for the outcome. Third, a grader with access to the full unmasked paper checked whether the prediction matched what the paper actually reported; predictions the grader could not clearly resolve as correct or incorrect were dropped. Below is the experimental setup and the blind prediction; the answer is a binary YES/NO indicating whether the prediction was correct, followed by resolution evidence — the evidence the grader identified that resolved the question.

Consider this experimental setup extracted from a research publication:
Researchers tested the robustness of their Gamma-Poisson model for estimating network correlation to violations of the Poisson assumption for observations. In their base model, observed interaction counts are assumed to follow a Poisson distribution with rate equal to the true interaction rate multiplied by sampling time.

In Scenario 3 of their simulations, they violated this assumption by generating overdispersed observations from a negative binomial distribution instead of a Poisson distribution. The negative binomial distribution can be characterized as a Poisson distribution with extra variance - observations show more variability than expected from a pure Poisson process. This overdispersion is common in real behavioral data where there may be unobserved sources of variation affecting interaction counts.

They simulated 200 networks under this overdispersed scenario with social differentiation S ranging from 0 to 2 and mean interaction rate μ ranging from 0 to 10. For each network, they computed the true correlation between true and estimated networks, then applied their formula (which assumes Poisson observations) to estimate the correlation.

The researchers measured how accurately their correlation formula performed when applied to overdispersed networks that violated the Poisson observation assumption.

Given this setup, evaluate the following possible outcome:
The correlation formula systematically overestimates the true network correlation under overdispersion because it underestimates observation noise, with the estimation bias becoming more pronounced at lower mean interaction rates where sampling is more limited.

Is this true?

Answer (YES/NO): NO